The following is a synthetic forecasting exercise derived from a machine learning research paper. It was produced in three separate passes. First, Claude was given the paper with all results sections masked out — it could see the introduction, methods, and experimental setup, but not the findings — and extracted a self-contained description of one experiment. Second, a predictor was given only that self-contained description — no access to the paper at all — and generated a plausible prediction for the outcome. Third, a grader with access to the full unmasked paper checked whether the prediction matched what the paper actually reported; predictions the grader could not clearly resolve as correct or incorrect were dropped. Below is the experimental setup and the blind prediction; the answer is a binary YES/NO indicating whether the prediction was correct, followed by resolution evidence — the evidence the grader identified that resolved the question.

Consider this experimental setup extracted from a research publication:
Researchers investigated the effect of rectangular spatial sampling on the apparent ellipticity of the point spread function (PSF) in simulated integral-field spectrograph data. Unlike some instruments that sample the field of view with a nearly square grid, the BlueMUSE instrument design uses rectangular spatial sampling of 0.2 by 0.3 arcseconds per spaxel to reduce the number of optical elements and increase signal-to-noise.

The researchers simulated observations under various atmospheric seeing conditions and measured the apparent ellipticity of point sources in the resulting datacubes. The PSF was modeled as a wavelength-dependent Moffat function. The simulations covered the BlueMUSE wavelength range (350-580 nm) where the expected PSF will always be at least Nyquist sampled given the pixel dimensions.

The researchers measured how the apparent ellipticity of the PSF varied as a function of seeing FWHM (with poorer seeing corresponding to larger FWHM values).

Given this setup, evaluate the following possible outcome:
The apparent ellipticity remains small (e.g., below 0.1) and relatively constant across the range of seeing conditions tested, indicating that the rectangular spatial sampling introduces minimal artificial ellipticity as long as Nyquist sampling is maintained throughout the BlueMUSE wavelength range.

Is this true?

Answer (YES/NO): NO